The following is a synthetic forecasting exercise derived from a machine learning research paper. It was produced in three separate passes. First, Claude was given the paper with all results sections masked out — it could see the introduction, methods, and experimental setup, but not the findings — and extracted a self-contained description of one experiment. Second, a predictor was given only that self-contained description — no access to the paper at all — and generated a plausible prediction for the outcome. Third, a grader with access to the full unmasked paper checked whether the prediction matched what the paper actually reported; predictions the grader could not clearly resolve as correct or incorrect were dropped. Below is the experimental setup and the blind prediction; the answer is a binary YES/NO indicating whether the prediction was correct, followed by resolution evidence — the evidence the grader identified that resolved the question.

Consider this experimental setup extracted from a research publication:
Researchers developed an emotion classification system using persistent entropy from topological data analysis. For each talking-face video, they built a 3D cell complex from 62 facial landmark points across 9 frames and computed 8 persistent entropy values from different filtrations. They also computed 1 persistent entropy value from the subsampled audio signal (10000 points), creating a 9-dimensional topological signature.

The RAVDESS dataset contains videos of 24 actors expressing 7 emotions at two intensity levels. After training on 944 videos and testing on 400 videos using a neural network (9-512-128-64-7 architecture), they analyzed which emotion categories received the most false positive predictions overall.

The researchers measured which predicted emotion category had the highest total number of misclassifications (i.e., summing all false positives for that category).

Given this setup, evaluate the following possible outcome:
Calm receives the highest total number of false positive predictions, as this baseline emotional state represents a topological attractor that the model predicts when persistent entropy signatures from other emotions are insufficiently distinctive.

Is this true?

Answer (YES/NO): NO